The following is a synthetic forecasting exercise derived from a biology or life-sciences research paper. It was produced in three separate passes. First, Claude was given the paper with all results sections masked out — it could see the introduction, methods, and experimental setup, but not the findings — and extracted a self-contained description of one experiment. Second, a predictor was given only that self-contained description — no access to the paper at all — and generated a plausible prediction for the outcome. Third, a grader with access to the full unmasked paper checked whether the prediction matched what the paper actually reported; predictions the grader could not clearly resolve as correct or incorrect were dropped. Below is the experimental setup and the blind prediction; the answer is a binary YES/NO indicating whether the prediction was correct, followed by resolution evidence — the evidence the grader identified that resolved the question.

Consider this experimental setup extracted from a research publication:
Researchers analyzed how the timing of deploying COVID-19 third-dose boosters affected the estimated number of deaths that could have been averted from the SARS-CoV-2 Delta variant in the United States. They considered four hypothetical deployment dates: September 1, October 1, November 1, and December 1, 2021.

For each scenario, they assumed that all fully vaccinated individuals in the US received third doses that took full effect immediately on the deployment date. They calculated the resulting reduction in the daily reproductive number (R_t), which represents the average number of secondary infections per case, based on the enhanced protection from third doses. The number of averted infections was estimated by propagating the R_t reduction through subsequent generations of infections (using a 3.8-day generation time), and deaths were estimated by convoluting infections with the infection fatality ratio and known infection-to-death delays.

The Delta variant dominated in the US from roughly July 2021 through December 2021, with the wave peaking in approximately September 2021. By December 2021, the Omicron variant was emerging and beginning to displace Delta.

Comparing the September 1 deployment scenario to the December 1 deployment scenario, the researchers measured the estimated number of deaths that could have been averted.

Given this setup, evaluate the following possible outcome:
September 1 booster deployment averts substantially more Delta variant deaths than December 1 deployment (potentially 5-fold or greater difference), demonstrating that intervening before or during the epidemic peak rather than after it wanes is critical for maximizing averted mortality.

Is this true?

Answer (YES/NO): YES